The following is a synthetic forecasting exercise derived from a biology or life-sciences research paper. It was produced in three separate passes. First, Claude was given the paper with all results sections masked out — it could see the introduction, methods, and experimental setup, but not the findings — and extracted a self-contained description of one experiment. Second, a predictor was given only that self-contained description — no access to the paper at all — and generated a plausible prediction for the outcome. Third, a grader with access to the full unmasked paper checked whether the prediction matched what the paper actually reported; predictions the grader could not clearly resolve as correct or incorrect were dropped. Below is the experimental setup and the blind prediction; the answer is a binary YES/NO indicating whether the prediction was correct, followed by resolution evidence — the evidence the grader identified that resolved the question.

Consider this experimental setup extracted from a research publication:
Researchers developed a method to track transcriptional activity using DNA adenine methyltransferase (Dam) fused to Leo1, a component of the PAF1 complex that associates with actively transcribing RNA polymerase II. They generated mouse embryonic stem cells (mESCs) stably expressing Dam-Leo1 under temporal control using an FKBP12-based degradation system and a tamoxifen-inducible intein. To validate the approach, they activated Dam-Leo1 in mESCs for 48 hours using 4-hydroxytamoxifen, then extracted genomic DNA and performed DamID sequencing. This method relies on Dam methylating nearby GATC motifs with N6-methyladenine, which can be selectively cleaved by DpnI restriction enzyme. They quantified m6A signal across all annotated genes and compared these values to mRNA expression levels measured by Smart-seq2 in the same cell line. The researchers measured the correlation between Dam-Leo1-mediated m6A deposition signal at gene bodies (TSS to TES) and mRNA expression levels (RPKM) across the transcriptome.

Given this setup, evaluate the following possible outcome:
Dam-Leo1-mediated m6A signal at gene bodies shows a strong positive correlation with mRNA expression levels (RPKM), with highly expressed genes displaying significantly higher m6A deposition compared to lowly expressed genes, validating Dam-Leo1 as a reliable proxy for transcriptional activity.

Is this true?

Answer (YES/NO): YES